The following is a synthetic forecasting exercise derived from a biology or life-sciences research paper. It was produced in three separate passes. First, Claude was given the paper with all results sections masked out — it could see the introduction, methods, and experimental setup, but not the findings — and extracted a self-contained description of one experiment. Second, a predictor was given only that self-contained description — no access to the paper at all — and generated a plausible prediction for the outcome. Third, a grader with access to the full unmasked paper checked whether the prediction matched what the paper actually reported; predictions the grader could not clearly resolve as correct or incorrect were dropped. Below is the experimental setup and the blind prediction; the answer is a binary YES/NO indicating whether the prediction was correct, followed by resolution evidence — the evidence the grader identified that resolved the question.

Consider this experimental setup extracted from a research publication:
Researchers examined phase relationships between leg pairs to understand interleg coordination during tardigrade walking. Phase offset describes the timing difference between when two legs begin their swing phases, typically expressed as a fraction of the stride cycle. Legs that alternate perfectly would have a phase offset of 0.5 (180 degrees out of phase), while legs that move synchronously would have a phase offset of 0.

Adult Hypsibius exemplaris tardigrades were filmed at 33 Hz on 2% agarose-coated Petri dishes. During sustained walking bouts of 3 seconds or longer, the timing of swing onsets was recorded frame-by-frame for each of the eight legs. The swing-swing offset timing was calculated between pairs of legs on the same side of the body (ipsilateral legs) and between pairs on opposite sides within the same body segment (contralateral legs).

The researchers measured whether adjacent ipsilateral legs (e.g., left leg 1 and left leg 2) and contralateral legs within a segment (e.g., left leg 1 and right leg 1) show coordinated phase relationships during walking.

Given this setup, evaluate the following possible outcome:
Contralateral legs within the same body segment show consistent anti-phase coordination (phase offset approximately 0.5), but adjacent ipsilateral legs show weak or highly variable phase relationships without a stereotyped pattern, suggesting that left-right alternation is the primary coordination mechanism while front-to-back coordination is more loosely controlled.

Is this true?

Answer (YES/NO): NO